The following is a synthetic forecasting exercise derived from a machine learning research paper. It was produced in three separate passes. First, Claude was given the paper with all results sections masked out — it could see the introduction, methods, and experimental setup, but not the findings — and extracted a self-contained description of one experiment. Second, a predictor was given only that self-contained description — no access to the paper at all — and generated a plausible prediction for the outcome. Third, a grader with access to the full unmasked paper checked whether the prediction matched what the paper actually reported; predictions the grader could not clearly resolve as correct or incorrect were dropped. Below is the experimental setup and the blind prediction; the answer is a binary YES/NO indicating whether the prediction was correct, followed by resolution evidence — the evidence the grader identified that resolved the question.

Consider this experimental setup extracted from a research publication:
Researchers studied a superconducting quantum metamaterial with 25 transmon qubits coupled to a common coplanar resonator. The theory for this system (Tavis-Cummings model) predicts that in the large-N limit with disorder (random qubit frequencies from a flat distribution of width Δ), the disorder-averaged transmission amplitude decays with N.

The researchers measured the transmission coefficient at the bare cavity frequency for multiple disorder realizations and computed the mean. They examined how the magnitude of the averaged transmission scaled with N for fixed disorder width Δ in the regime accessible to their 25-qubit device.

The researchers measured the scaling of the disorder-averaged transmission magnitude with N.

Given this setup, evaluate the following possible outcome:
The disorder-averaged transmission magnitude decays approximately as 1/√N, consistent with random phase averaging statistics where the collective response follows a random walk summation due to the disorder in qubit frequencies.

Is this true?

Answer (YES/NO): NO